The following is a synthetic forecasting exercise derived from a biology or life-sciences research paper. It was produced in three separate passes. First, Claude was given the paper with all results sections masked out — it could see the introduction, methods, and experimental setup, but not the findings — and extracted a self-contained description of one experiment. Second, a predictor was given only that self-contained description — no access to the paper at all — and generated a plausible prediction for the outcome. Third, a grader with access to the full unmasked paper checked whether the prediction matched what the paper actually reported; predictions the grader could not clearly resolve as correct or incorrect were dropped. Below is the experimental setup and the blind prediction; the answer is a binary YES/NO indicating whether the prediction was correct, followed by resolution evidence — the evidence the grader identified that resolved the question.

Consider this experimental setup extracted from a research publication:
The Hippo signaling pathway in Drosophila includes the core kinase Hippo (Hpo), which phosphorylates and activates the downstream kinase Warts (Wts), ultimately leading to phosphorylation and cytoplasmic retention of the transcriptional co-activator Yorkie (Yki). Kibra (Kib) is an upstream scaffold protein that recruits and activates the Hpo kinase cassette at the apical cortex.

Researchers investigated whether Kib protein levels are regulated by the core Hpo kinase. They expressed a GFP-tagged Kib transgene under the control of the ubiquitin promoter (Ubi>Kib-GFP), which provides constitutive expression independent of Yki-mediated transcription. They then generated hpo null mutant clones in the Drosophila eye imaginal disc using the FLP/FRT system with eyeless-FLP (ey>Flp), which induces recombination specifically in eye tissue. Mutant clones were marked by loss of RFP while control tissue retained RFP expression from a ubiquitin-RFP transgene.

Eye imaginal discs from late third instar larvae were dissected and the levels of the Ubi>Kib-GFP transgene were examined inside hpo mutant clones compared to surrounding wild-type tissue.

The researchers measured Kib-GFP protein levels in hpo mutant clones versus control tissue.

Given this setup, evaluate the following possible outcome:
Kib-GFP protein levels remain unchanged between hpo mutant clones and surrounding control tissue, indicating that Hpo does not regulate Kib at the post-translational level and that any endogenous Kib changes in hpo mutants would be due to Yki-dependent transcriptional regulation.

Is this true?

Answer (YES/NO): NO